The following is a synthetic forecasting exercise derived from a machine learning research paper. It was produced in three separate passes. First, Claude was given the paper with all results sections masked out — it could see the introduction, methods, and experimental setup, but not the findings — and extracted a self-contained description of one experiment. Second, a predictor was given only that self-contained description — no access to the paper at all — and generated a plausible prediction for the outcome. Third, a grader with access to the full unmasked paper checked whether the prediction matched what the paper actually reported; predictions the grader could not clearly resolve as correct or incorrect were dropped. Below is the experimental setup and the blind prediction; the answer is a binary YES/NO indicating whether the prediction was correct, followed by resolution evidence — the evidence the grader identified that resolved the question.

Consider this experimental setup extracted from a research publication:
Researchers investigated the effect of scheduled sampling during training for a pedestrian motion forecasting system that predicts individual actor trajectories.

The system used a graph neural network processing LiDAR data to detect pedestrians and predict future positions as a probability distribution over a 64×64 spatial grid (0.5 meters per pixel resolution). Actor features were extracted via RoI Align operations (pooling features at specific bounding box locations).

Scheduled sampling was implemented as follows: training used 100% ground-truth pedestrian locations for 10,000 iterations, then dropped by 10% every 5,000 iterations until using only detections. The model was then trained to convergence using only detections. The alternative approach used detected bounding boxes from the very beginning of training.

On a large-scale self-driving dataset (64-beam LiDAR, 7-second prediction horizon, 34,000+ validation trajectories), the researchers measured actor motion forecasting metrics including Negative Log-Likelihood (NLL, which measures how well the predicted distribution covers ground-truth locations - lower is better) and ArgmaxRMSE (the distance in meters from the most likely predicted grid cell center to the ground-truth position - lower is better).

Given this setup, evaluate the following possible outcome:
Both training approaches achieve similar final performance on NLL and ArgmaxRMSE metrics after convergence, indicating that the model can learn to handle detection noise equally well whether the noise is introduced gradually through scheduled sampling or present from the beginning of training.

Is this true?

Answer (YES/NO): NO